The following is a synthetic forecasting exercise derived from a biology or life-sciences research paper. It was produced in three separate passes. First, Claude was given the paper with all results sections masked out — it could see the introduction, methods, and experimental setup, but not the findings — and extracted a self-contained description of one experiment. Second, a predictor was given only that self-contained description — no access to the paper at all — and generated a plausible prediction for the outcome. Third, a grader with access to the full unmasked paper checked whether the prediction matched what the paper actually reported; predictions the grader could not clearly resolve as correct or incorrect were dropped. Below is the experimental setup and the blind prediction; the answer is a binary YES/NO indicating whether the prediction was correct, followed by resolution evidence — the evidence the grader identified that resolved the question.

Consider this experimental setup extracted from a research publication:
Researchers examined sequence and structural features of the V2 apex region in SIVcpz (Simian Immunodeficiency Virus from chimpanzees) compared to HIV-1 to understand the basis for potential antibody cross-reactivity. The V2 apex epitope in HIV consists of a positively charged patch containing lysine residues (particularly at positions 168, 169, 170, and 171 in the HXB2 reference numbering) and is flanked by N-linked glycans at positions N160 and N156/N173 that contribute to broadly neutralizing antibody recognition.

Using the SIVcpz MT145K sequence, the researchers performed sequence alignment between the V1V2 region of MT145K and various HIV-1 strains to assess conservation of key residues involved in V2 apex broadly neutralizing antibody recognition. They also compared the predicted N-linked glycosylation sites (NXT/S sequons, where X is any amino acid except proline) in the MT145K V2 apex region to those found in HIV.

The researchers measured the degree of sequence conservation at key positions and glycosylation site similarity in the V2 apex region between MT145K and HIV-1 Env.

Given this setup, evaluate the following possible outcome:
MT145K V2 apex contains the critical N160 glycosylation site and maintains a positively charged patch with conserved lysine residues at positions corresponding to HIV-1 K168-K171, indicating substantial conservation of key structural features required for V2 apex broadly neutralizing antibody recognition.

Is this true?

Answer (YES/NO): YES